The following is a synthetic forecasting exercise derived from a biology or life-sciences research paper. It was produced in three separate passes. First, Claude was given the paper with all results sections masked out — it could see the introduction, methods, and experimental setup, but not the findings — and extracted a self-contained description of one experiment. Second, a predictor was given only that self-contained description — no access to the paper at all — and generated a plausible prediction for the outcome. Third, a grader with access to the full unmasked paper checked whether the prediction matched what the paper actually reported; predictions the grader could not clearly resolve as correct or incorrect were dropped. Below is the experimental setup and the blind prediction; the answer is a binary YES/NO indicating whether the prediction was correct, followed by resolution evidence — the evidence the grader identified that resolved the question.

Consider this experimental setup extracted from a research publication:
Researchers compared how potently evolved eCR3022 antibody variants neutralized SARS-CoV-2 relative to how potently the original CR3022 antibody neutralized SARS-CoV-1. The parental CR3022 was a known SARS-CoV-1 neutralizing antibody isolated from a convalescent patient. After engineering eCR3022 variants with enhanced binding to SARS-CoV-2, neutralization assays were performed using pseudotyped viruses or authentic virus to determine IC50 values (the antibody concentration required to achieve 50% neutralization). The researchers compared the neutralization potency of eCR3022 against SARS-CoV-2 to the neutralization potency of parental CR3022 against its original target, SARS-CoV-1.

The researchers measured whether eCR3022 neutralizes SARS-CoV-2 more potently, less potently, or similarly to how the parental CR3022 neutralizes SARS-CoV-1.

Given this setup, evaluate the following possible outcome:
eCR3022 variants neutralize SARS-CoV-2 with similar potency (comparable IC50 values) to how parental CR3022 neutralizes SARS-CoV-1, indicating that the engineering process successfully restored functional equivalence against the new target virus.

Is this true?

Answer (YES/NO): NO